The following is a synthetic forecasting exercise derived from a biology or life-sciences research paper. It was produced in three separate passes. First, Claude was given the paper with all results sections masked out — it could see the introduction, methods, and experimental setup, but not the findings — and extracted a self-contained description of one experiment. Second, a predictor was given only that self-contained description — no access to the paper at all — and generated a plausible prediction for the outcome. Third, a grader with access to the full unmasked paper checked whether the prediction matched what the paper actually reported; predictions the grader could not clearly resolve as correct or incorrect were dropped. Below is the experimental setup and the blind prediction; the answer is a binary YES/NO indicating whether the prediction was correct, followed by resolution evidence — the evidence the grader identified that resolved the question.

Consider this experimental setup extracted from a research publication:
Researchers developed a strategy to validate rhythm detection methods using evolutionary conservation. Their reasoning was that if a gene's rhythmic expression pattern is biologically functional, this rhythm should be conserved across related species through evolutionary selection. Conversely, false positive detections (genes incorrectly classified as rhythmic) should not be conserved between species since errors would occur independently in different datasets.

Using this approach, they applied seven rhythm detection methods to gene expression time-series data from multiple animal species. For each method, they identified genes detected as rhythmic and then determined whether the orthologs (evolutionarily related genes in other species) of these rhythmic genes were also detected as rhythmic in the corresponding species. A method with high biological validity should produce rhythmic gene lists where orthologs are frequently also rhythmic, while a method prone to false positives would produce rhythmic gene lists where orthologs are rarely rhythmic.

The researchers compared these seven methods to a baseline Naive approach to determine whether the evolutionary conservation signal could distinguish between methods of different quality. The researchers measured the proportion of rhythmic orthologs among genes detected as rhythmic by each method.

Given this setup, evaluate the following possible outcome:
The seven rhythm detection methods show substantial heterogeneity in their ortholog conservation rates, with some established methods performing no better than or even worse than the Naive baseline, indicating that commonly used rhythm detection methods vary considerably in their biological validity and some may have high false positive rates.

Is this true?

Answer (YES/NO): NO